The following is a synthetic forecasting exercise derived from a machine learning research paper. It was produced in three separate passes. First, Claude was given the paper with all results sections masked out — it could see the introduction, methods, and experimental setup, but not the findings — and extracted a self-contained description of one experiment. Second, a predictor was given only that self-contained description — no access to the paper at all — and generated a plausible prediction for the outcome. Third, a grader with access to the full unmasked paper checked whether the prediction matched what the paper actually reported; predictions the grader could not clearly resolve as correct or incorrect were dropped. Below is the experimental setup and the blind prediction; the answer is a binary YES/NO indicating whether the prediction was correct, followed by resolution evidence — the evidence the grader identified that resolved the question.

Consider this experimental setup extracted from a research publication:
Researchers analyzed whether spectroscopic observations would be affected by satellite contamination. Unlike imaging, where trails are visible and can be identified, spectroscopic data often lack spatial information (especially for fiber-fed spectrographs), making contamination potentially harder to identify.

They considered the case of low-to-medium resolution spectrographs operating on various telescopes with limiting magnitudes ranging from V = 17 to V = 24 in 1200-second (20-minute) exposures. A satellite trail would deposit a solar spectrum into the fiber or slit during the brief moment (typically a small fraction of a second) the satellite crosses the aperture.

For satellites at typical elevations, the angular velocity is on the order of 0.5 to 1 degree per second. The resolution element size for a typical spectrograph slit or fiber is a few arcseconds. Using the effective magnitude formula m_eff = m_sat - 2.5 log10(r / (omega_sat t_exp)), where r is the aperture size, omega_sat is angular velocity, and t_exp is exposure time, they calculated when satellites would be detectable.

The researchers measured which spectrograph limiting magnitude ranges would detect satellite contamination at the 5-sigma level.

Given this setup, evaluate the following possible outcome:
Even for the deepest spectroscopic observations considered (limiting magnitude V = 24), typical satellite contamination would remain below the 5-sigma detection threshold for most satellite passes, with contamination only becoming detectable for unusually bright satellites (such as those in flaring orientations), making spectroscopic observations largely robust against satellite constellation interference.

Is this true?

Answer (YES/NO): NO